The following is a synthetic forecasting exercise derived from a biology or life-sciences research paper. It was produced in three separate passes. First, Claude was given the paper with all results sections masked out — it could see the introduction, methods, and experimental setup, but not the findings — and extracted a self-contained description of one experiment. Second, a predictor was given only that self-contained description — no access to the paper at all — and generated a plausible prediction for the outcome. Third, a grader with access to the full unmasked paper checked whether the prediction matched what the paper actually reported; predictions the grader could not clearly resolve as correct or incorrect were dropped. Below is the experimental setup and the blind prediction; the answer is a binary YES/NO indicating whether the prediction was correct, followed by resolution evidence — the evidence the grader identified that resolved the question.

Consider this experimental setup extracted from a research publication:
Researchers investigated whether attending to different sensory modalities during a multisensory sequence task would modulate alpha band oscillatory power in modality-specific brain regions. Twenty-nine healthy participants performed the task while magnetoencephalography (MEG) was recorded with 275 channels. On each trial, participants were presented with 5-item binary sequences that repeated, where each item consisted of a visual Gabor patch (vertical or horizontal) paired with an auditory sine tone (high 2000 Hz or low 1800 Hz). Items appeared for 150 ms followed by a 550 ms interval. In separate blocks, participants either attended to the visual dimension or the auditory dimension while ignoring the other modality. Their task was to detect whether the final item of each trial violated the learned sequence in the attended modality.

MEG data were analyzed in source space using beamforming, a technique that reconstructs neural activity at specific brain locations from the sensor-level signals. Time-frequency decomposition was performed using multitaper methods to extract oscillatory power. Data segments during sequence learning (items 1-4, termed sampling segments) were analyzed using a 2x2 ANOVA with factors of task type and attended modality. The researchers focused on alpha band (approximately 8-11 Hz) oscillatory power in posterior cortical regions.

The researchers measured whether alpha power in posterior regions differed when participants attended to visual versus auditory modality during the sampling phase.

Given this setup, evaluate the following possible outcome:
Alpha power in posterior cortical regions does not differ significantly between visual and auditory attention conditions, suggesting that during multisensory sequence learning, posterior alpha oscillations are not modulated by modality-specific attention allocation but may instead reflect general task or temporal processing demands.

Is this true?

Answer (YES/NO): NO